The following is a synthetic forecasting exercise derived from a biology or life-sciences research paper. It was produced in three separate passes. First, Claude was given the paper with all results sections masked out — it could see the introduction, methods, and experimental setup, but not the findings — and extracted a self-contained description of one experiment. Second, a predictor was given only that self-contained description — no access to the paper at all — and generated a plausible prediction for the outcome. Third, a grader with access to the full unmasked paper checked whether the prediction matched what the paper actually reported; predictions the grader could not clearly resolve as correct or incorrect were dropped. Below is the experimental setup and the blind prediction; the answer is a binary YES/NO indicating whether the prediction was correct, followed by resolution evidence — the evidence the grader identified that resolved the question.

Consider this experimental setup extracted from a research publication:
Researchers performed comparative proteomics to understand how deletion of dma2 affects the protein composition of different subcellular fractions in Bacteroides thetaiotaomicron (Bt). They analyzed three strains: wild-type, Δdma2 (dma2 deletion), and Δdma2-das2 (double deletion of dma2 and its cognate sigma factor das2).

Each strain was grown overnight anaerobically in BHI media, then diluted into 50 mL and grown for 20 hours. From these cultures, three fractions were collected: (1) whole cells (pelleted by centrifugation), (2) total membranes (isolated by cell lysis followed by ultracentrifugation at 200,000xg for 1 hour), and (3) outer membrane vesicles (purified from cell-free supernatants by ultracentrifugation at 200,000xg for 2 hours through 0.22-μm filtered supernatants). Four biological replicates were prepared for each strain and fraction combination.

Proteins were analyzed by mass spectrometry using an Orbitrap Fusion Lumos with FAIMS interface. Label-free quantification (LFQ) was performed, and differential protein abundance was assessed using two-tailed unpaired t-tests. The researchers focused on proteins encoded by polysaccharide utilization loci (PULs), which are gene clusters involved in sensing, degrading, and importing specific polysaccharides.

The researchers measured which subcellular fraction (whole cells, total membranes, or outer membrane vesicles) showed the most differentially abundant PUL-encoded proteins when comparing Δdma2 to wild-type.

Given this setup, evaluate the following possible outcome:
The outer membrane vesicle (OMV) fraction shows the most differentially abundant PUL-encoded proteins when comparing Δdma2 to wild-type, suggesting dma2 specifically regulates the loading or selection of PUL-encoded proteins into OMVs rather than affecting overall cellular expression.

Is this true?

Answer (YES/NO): YES